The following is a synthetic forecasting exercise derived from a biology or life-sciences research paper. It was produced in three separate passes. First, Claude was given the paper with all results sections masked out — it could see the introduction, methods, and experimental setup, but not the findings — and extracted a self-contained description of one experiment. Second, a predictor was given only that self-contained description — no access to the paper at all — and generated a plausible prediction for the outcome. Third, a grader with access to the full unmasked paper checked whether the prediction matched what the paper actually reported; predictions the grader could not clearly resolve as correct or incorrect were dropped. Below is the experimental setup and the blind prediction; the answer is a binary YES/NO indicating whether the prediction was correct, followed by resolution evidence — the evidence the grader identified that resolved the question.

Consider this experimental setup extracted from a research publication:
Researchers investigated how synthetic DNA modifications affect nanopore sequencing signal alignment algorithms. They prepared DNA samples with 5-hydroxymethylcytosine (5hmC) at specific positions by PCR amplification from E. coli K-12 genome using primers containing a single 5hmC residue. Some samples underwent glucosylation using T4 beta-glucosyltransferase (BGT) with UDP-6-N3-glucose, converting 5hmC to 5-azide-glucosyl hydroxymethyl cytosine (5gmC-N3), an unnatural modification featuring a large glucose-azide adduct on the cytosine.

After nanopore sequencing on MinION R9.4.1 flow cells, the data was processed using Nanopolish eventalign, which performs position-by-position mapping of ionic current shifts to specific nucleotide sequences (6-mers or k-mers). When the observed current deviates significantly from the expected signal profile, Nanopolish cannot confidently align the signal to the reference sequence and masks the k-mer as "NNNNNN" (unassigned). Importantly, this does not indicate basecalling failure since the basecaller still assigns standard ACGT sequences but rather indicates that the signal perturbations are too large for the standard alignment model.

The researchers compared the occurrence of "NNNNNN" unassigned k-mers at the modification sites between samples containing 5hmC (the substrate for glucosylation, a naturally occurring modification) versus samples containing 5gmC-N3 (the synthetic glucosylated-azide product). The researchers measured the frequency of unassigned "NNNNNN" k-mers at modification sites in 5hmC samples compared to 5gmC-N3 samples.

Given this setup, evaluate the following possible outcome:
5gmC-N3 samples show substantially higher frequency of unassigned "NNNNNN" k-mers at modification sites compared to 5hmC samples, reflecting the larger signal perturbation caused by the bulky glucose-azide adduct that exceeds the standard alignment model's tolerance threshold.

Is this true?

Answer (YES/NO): YES